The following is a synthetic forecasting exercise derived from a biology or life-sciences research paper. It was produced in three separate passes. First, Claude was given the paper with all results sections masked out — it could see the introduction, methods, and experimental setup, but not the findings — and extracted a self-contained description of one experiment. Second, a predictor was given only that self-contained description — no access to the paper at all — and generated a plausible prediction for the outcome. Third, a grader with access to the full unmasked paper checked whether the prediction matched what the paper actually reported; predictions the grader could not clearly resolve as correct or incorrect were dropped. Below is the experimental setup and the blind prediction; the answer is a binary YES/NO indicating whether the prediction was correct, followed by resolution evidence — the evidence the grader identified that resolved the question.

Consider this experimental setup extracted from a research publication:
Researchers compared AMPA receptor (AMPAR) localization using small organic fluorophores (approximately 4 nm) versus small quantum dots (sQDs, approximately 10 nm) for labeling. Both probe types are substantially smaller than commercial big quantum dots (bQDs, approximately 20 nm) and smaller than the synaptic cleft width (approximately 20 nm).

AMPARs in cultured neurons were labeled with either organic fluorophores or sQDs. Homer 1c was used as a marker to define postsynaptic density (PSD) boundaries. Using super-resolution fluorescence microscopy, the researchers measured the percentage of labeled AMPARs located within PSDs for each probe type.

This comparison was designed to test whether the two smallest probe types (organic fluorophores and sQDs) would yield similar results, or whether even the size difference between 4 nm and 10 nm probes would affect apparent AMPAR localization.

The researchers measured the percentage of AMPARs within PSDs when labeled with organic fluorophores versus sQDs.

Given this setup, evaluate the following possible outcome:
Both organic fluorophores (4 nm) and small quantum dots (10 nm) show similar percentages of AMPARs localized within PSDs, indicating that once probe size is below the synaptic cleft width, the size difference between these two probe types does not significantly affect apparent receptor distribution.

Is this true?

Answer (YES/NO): YES